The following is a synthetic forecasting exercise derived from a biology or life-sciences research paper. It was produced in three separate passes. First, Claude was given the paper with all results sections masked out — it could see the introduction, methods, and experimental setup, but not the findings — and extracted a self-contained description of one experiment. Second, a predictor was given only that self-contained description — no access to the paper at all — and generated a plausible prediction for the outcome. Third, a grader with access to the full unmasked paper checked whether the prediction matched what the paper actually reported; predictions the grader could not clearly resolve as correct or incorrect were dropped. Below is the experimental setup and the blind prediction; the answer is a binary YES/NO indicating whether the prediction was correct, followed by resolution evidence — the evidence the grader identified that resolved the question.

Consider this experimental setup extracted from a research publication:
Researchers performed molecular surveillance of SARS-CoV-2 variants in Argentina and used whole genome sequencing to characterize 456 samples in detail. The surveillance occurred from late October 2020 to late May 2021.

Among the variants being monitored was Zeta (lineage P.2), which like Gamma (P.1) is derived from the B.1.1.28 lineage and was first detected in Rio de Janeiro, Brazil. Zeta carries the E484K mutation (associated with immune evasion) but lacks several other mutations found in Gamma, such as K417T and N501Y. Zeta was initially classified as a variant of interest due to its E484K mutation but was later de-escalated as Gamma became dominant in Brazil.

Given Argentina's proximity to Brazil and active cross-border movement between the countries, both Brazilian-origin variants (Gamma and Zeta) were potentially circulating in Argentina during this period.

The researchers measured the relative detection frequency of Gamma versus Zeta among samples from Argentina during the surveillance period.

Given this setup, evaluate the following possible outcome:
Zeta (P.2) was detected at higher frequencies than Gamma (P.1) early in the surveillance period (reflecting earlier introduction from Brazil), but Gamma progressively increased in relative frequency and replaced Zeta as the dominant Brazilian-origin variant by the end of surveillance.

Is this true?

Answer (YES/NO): NO